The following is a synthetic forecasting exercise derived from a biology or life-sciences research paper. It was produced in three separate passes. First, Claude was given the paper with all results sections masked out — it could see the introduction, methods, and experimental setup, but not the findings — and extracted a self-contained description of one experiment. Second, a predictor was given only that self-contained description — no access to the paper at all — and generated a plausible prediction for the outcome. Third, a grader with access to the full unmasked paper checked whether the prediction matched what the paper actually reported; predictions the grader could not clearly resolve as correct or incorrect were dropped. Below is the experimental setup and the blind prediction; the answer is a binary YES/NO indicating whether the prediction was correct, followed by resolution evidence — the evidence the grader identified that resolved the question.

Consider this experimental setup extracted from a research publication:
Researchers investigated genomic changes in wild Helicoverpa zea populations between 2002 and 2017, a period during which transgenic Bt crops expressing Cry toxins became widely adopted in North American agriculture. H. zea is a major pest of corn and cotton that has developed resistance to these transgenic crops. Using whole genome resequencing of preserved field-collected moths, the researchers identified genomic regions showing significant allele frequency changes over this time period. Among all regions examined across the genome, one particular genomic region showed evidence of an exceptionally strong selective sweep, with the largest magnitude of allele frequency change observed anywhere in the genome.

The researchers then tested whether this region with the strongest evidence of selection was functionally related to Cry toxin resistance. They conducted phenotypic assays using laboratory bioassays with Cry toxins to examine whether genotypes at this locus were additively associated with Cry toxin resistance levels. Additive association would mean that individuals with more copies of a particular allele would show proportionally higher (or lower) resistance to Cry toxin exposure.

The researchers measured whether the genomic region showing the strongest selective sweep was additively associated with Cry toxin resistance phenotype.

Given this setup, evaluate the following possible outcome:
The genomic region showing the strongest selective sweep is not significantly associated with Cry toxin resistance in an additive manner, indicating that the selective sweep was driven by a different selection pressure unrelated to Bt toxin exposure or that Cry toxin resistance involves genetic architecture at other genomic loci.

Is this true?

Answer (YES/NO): YES